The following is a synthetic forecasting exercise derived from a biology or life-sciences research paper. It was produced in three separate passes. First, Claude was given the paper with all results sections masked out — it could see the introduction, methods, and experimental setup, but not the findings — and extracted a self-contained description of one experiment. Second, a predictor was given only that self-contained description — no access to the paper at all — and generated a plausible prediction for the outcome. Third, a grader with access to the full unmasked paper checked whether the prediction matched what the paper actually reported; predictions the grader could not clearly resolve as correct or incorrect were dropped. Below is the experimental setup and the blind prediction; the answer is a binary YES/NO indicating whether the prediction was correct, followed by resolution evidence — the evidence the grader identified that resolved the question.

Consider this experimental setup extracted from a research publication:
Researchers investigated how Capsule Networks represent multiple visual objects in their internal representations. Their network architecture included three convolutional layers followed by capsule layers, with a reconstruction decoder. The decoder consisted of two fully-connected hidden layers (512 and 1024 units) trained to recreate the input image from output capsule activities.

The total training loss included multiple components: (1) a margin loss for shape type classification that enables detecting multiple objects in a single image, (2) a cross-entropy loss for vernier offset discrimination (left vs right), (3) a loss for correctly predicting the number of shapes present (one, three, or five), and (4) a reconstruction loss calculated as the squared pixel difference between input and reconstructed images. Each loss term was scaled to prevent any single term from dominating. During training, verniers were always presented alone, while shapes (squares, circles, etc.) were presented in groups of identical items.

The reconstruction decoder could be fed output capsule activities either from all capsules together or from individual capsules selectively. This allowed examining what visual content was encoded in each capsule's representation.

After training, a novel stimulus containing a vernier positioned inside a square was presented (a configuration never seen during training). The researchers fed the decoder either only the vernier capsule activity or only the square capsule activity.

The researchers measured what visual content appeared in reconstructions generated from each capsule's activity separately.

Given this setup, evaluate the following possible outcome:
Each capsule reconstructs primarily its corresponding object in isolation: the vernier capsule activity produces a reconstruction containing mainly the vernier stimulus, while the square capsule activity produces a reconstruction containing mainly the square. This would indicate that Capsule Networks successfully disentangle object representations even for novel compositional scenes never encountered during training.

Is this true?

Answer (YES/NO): NO